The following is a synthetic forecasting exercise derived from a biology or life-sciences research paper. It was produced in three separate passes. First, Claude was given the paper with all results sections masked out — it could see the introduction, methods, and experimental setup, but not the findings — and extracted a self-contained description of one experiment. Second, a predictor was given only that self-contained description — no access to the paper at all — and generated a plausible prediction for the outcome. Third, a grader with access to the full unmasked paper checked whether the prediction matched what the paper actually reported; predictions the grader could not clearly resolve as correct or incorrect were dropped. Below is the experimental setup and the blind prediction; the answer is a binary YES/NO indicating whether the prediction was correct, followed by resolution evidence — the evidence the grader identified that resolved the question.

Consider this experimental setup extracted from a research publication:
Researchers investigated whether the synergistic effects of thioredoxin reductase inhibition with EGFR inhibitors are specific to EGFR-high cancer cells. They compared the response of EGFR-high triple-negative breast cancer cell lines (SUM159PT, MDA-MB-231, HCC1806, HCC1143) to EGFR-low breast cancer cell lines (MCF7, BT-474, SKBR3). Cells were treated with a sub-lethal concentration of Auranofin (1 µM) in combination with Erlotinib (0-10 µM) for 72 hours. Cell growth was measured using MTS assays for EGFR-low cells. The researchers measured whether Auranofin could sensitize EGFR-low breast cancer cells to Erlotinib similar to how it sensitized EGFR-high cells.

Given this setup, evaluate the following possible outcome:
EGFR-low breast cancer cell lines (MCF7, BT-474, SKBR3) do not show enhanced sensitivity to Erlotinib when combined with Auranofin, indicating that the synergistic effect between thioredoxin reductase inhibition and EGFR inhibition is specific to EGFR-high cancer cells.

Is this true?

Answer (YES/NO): YES